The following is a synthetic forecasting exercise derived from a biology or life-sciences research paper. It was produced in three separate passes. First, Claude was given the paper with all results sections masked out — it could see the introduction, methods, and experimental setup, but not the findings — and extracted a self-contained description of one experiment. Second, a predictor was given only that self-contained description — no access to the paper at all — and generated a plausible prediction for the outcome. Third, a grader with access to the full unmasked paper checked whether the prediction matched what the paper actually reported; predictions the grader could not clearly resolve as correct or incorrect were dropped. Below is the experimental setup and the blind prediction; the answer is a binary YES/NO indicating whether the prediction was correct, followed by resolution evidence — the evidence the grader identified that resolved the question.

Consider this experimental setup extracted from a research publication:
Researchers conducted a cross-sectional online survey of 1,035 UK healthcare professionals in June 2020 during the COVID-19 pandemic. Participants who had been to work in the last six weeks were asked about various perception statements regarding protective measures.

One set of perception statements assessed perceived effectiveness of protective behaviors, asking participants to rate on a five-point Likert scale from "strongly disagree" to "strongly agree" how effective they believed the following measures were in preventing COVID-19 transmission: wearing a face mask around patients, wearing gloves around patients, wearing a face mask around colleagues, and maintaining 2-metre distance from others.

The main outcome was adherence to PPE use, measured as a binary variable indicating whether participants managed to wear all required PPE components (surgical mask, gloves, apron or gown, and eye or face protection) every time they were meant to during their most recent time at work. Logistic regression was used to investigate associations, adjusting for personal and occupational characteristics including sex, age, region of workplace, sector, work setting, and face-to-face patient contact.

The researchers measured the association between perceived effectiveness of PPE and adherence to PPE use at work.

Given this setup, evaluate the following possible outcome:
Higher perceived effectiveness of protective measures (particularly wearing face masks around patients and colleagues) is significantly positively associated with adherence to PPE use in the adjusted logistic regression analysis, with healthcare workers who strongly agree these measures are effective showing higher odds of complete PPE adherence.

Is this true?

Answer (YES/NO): YES